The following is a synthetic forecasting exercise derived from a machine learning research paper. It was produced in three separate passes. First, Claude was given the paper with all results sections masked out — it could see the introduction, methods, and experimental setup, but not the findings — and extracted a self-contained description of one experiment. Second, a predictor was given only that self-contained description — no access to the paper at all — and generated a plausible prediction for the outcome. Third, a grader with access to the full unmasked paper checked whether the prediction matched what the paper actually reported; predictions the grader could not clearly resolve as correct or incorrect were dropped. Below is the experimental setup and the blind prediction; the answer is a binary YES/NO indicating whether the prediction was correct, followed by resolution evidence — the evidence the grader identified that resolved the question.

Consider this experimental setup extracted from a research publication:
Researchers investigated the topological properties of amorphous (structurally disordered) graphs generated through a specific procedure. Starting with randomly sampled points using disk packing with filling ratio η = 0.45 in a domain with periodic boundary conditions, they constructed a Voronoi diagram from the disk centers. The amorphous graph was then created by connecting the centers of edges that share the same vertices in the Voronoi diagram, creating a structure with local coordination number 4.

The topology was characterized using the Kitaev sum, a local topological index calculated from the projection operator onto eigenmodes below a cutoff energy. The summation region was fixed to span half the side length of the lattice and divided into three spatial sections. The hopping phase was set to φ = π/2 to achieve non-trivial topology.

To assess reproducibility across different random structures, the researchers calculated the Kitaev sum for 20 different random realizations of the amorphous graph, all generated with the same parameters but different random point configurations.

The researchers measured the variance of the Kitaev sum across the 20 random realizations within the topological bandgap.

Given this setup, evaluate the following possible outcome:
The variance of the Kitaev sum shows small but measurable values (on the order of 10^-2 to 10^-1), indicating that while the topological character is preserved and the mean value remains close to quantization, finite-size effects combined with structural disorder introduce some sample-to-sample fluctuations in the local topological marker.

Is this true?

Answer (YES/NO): NO